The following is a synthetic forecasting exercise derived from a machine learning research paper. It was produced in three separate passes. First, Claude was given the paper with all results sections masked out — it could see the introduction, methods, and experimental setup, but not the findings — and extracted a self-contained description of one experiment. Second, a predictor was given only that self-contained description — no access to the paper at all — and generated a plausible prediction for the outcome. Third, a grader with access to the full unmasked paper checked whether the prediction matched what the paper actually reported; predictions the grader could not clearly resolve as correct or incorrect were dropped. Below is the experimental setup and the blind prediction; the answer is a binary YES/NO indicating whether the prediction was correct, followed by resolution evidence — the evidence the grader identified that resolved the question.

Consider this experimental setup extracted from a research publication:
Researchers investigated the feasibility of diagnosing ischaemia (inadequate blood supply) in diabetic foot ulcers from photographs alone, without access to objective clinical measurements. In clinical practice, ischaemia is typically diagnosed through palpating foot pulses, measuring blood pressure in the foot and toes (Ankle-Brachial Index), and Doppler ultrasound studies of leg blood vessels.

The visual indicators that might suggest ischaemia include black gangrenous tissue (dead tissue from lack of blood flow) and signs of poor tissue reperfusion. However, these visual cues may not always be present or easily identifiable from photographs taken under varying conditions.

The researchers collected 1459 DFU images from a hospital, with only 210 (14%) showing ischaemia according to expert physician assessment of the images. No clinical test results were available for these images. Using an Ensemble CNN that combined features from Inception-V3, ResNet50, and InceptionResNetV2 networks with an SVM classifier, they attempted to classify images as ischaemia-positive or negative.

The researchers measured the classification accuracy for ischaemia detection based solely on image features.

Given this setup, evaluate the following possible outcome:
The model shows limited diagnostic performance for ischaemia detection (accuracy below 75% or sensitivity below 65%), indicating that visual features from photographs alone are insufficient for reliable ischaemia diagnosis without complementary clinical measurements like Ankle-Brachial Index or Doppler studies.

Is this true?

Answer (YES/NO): NO